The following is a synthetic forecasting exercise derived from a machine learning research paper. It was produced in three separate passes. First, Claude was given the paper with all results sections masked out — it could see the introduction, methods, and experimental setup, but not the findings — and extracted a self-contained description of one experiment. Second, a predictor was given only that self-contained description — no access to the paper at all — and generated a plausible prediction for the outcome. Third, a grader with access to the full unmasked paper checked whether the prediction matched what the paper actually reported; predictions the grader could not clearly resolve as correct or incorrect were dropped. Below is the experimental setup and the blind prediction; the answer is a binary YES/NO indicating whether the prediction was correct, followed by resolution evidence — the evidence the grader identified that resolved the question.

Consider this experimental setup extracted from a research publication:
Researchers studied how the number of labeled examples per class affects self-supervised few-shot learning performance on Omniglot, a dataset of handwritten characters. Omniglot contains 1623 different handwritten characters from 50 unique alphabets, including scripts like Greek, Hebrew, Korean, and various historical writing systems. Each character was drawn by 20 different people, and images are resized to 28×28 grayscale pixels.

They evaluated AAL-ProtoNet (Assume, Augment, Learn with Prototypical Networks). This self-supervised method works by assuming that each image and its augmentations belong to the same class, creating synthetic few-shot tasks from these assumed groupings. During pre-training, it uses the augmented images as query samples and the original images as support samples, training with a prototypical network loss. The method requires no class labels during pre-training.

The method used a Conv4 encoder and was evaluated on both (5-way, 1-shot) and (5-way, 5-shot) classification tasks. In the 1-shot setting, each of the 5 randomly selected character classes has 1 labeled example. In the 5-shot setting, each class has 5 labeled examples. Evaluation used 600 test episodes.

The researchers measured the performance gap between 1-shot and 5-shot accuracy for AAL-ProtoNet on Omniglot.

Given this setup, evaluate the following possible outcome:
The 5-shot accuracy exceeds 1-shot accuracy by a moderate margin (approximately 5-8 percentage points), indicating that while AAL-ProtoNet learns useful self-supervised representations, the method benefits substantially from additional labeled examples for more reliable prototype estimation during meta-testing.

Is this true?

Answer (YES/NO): NO